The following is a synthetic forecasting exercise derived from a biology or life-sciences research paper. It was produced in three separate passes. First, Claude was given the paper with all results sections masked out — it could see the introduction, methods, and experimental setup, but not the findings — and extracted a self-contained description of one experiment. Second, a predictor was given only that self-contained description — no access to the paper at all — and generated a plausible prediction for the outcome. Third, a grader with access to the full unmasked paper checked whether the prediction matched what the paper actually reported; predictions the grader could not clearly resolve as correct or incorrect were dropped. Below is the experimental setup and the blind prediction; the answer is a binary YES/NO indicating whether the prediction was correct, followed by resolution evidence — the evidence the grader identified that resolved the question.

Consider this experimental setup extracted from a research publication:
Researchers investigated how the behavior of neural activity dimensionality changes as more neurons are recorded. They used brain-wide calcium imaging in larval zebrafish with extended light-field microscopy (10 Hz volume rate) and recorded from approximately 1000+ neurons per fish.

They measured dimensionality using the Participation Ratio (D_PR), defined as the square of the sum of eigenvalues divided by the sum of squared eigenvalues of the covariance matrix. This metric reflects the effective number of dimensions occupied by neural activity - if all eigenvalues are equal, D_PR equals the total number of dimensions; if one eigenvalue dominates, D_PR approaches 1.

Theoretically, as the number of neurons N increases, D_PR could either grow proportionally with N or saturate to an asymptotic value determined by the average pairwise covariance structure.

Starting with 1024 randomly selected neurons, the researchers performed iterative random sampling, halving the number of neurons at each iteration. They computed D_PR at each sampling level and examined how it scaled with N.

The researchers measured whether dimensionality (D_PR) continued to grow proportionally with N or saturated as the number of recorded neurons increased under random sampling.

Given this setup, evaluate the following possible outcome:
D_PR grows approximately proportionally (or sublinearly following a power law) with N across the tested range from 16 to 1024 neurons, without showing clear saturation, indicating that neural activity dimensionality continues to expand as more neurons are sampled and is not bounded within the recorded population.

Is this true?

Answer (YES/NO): NO